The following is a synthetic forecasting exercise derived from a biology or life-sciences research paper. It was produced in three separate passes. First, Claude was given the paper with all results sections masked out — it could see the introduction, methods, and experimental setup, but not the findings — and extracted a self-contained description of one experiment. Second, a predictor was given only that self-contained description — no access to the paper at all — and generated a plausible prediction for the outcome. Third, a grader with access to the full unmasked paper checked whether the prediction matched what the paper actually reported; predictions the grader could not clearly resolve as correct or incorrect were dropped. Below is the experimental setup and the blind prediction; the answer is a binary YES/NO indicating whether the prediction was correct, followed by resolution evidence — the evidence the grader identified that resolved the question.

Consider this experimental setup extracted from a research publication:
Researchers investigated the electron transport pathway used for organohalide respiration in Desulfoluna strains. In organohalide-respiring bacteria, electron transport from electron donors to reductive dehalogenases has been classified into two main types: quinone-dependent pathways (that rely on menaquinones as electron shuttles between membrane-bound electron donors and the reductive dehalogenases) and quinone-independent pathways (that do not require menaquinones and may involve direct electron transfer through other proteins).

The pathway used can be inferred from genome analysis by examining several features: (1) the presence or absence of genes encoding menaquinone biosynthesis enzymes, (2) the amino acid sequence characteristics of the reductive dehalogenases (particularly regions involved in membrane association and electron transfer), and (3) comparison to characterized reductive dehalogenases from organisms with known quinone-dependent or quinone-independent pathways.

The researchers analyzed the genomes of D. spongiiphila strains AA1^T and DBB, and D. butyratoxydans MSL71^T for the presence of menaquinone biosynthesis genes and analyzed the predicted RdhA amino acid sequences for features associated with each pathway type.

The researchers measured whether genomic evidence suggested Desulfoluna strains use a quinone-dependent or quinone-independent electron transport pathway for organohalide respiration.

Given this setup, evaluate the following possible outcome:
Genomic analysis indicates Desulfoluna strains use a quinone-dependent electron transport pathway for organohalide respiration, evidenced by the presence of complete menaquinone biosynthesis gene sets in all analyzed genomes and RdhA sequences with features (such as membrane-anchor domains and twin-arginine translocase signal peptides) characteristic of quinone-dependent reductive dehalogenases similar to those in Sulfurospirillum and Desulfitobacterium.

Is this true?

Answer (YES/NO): NO